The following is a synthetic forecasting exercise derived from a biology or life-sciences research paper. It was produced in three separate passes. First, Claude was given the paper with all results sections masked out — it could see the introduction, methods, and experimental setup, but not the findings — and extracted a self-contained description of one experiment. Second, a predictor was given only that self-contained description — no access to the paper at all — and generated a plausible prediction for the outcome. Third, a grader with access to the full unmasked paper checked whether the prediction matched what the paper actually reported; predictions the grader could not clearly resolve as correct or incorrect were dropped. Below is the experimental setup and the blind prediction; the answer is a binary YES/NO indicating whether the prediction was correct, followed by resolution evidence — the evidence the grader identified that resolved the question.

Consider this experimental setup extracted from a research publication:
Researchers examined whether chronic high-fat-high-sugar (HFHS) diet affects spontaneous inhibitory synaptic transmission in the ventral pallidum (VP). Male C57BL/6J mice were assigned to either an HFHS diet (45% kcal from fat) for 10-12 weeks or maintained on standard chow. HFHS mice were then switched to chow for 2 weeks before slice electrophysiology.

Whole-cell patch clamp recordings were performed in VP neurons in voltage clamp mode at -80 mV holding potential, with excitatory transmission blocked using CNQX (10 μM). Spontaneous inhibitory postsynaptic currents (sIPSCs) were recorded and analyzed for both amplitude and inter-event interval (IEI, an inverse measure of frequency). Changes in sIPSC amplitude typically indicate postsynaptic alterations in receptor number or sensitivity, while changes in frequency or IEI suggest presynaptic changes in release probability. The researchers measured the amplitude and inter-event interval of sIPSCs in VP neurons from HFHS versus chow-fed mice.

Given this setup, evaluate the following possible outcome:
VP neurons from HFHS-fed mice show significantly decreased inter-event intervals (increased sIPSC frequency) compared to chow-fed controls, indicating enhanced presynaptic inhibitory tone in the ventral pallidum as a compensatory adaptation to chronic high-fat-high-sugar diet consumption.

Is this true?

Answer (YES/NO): NO